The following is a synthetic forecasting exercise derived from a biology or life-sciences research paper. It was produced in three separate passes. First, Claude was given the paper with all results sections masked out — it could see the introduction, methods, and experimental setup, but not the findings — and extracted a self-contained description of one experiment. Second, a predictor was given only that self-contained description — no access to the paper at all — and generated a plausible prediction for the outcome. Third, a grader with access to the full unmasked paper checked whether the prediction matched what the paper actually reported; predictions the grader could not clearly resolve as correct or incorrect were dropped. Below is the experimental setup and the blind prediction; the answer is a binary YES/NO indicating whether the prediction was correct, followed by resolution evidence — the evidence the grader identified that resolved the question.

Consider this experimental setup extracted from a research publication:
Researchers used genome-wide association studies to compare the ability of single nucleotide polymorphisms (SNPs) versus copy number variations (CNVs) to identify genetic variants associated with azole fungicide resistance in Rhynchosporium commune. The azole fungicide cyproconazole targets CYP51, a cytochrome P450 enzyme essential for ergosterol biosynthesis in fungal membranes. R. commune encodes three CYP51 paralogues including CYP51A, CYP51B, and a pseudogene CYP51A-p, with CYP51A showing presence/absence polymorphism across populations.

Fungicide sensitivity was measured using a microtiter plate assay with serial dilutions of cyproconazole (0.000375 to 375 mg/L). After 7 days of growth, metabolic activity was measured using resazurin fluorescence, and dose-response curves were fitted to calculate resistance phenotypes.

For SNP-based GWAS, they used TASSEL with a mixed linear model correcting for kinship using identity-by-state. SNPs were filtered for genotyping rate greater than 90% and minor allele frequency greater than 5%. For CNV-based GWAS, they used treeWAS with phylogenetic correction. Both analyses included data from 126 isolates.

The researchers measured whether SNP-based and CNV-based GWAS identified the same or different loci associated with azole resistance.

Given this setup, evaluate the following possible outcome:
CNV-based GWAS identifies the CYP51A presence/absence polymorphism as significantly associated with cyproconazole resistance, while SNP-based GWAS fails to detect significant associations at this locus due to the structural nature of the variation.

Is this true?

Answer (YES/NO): NO